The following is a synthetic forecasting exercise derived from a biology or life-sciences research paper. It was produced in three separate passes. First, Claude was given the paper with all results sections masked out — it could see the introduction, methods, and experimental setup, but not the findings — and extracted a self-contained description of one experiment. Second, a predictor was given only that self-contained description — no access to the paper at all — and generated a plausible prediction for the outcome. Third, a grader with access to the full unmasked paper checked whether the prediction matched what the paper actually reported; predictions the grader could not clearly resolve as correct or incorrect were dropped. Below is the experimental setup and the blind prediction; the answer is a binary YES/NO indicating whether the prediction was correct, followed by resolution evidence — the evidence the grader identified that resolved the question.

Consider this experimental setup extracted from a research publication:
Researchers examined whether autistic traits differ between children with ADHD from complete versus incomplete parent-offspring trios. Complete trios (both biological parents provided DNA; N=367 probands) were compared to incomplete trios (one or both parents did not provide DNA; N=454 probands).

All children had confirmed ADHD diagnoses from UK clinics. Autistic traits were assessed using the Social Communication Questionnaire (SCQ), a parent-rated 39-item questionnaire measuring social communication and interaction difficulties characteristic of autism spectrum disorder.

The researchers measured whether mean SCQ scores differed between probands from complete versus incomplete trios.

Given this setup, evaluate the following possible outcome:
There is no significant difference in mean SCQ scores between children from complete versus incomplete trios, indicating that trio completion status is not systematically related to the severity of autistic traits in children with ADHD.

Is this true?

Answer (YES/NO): YES